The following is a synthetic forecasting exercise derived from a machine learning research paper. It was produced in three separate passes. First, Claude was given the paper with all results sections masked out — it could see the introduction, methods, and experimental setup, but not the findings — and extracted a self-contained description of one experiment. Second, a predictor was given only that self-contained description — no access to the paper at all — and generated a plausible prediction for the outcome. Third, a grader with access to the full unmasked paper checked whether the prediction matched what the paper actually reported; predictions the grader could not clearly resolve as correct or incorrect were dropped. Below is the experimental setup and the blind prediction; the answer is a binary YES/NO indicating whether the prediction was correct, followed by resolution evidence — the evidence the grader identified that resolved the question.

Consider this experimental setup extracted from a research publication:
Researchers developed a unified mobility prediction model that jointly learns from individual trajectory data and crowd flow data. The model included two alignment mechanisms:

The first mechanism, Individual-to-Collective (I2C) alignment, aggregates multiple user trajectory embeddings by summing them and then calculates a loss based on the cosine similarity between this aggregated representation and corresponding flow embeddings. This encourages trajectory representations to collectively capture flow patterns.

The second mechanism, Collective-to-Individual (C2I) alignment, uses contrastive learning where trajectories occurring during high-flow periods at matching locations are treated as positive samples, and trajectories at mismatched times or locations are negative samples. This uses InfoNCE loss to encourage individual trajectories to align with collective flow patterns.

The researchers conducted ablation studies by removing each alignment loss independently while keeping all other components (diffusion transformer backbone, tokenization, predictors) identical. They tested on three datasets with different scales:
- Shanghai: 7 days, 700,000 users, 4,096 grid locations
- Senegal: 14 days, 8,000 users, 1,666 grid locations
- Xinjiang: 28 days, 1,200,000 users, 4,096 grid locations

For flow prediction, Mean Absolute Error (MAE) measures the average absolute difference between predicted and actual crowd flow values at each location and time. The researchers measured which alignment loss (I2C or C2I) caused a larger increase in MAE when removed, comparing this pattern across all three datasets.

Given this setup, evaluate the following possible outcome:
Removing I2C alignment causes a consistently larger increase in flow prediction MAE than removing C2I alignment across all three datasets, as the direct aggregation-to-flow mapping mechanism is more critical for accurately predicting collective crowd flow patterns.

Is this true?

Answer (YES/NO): YES